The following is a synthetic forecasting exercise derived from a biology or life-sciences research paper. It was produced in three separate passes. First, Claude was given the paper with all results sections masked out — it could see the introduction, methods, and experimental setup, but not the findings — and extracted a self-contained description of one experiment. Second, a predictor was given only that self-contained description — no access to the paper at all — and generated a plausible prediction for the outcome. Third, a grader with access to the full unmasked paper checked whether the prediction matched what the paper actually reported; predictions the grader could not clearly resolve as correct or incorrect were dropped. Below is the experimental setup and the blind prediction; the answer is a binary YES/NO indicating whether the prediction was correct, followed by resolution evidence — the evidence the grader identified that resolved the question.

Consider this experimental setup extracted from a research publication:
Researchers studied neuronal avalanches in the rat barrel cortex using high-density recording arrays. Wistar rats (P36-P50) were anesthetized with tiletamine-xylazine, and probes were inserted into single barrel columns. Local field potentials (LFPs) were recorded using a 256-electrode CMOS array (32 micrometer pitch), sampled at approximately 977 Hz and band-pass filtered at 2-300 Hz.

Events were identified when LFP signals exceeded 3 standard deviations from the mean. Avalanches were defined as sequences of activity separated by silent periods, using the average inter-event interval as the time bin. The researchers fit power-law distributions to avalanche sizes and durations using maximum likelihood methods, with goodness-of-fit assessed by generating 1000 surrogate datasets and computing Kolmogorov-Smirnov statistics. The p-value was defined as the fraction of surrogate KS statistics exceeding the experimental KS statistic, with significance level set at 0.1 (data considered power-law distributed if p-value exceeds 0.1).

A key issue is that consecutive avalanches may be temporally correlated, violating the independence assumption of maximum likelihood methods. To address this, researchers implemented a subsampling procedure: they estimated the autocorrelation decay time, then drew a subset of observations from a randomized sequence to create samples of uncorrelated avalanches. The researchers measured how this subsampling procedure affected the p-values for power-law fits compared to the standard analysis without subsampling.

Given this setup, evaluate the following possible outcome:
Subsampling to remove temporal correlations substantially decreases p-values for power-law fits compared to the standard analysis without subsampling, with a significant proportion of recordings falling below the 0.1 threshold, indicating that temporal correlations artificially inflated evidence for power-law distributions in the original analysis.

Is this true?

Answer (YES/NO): NO